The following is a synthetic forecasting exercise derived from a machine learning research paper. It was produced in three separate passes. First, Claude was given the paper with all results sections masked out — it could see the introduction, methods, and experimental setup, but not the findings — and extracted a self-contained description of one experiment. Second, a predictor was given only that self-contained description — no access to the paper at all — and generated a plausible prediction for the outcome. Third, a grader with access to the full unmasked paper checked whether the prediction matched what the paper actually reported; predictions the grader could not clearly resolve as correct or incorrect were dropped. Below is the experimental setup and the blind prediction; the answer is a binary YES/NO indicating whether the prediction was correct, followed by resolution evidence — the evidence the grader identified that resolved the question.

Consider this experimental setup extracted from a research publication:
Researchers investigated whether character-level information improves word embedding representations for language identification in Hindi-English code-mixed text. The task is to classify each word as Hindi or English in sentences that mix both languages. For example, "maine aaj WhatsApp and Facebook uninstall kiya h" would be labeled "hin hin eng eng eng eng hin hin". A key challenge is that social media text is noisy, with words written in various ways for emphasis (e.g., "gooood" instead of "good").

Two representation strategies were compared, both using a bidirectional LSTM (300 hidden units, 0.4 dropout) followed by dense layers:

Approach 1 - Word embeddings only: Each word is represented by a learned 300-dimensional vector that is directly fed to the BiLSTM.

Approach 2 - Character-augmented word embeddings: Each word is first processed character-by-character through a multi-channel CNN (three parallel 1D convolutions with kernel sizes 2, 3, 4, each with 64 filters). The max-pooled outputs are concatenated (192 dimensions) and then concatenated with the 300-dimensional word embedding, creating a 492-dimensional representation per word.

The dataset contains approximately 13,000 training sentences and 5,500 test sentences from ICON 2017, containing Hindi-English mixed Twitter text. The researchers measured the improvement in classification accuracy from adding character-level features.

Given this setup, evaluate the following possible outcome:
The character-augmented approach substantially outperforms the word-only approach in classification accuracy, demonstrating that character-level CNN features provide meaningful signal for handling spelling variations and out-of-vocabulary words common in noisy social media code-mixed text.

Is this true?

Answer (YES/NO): NO